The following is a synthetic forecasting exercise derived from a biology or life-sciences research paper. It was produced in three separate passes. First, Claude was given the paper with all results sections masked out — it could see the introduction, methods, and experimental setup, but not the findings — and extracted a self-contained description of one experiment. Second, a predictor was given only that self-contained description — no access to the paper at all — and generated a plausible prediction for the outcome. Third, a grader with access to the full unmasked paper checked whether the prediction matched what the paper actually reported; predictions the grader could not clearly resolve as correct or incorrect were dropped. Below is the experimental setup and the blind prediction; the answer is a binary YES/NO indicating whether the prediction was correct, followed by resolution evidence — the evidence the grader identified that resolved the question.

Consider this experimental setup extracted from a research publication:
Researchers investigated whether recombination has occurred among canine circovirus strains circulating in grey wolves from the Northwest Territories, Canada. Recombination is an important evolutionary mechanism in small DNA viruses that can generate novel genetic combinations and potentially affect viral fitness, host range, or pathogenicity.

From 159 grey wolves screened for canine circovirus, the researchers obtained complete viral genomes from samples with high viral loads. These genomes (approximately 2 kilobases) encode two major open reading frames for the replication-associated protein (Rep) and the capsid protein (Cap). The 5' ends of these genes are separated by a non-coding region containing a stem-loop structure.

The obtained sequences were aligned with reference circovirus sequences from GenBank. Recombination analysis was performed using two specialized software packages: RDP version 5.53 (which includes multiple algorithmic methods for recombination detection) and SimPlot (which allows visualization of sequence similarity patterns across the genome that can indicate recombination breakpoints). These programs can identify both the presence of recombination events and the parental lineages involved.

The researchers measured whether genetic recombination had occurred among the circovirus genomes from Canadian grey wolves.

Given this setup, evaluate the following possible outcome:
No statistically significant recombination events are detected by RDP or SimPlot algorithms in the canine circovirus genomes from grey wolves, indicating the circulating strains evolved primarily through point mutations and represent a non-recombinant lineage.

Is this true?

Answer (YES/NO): NO